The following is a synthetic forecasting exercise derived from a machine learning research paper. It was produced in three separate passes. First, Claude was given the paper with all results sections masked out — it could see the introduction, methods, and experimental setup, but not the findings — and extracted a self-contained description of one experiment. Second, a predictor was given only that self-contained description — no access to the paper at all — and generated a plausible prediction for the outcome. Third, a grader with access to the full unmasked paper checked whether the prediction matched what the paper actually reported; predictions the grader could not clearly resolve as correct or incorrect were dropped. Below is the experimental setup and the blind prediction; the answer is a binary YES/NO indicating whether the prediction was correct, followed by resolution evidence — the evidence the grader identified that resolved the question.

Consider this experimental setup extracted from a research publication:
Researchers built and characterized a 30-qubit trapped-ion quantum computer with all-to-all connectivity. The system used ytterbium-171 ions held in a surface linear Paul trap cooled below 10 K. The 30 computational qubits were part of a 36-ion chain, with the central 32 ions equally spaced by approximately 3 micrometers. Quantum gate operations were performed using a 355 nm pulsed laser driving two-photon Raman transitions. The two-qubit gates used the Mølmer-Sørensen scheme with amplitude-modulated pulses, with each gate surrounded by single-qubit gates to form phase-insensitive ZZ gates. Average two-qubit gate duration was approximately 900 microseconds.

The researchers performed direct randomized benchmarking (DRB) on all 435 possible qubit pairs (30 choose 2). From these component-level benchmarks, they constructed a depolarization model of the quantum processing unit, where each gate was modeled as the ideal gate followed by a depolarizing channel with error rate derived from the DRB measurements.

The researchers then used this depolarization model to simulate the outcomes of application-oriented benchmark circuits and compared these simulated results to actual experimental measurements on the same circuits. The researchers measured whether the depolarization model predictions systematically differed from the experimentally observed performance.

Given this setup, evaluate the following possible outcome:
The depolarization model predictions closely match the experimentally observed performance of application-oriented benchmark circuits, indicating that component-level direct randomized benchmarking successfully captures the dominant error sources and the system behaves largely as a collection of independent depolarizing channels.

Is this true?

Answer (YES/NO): NO